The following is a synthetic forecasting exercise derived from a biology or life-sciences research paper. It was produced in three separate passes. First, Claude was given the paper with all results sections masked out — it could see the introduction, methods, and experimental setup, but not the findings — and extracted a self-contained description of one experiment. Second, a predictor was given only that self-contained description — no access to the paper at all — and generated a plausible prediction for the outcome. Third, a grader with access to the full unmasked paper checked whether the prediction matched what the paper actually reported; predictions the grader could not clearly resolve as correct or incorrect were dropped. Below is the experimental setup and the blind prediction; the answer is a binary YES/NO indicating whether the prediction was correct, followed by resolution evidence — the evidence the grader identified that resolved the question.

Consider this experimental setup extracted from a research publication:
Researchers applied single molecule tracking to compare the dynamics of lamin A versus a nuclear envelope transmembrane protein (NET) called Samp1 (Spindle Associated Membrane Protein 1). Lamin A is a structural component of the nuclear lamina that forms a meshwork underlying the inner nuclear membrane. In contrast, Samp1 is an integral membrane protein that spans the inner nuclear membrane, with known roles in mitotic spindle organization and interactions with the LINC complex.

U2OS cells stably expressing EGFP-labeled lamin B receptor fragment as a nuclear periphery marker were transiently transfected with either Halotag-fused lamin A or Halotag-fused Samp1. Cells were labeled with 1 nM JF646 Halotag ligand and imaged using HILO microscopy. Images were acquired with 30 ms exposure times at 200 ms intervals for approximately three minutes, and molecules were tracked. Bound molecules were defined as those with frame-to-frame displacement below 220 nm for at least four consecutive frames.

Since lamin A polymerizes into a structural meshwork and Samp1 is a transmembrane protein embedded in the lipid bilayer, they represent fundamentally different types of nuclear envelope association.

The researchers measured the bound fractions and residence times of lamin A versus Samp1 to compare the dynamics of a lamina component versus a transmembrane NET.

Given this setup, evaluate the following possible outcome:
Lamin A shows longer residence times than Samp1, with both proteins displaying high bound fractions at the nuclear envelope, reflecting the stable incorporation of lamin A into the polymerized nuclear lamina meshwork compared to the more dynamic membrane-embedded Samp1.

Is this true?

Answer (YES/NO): YES